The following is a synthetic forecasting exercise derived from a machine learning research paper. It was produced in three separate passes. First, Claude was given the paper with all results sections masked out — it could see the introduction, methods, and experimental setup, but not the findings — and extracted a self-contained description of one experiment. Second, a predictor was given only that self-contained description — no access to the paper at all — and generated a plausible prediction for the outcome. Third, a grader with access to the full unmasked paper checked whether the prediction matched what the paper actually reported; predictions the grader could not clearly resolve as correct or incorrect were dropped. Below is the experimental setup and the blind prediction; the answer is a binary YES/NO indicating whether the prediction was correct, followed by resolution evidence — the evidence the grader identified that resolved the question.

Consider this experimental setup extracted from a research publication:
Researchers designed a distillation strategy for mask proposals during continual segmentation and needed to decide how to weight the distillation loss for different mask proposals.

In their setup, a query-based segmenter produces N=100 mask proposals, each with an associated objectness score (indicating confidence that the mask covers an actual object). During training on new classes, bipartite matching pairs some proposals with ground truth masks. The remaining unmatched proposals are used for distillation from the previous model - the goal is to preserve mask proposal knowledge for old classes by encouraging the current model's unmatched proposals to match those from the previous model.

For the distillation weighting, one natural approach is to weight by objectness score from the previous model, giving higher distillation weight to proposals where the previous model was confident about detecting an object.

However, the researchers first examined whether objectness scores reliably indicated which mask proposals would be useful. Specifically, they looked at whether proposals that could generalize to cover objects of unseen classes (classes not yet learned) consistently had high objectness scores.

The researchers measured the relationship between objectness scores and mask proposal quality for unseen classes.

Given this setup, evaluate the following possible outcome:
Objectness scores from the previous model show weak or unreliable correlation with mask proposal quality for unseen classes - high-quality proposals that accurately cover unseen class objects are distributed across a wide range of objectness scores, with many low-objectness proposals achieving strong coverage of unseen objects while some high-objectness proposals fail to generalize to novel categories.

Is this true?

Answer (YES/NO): NO